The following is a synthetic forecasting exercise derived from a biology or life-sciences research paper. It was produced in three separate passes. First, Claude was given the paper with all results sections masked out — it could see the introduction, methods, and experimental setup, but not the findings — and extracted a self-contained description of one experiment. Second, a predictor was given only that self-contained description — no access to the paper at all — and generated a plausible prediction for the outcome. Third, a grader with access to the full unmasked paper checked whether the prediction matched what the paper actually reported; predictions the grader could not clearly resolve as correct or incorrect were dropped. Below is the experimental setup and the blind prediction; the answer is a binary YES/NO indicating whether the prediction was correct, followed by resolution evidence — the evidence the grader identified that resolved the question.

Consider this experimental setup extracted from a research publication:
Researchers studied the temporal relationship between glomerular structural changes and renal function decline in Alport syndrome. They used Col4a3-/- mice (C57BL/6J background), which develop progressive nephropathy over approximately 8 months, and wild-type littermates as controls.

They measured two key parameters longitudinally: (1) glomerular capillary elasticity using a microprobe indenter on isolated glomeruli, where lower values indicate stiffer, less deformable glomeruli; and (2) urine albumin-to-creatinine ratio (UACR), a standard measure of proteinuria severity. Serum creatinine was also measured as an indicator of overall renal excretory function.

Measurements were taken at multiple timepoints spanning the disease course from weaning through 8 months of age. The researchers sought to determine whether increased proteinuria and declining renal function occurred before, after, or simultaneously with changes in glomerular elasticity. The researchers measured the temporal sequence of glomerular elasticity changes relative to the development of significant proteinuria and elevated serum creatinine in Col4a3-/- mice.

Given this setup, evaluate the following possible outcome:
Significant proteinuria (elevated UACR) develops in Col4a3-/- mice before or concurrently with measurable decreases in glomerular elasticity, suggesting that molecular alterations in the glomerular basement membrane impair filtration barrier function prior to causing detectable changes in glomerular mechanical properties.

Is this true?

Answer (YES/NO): NO